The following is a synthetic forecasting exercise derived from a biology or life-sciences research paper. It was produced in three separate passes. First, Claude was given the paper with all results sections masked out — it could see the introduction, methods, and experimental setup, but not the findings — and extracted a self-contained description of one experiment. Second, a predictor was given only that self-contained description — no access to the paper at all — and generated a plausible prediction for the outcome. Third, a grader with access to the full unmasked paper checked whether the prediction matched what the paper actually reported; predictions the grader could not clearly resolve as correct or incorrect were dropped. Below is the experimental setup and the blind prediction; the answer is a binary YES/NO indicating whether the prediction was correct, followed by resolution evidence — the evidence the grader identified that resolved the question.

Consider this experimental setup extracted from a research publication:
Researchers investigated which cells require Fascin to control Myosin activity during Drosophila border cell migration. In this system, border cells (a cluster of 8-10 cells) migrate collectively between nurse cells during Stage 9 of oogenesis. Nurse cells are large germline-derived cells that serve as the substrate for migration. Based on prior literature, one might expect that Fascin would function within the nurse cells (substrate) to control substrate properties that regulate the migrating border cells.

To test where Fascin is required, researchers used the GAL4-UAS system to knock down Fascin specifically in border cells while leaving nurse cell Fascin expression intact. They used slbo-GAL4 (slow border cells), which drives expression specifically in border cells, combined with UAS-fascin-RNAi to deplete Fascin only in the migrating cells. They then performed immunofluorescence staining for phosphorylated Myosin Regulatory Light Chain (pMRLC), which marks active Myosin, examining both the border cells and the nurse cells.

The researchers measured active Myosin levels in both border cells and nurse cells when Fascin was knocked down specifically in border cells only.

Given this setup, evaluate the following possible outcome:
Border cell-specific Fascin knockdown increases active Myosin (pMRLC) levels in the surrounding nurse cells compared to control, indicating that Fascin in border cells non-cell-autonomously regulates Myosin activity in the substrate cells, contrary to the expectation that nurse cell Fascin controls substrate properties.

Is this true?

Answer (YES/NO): YES